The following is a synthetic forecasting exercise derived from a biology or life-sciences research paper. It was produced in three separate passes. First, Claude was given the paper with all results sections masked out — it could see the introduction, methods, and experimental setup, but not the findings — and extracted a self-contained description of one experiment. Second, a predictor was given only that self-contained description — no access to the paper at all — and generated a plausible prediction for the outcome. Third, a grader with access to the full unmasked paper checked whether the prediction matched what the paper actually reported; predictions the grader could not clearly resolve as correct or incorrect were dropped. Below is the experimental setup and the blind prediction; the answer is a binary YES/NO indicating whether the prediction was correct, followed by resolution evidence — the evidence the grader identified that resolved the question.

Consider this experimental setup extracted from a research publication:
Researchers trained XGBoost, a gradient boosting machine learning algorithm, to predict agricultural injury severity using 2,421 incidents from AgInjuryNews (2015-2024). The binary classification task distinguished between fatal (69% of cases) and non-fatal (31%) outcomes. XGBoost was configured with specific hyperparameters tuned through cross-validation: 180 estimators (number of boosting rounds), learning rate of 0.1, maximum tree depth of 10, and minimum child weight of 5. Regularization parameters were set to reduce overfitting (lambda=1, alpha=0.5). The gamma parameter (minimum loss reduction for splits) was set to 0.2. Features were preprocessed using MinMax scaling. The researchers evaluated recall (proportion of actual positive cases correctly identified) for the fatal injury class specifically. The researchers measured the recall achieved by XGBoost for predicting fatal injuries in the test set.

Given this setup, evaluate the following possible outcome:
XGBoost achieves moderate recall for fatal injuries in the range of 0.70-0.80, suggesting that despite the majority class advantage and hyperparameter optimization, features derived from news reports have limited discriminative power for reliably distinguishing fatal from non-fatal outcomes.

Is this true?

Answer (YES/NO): NO